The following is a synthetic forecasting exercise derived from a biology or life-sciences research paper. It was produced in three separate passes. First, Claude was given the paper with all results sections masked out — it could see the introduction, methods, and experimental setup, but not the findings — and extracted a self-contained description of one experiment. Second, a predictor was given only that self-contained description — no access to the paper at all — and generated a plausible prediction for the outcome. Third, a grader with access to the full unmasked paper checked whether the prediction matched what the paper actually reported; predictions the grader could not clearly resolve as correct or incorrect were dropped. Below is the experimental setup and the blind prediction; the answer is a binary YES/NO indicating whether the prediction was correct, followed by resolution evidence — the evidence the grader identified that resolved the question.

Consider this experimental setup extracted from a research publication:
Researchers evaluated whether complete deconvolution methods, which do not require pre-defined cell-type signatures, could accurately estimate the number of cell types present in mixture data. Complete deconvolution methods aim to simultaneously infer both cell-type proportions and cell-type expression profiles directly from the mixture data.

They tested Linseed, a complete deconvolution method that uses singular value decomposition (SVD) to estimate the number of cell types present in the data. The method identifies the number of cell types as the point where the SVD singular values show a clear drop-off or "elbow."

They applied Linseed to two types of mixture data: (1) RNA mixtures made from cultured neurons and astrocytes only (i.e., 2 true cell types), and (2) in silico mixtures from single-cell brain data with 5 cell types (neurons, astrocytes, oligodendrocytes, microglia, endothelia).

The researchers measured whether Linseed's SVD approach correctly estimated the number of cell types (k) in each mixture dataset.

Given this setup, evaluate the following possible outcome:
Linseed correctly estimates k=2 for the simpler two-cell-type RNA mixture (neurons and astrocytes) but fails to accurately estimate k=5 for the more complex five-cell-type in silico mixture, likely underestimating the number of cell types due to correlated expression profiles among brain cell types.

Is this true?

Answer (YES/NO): NO